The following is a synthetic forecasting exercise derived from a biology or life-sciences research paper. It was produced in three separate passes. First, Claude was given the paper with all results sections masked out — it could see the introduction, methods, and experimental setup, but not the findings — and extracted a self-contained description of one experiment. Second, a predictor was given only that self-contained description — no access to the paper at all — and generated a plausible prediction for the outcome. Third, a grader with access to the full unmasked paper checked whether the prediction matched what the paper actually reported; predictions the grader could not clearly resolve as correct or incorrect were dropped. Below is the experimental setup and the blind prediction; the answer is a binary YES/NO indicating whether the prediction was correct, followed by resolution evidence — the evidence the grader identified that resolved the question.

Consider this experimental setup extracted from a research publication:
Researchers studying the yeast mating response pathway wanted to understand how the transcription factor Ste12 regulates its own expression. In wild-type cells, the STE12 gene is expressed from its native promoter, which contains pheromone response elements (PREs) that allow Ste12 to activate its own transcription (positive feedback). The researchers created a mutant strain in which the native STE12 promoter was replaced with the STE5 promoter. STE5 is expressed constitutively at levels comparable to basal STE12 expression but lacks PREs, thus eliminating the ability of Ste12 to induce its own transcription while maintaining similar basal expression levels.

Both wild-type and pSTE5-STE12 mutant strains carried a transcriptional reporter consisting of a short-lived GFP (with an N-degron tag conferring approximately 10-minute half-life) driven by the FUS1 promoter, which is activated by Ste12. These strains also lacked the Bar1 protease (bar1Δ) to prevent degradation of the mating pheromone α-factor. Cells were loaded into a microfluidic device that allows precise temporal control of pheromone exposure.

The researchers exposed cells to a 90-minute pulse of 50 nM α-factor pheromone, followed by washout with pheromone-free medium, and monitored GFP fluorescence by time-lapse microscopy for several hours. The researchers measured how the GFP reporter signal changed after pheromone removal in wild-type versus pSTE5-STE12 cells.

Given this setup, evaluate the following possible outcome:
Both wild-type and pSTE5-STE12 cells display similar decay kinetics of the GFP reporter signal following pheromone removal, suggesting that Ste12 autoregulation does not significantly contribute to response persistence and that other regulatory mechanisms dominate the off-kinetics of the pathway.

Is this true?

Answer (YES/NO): YES